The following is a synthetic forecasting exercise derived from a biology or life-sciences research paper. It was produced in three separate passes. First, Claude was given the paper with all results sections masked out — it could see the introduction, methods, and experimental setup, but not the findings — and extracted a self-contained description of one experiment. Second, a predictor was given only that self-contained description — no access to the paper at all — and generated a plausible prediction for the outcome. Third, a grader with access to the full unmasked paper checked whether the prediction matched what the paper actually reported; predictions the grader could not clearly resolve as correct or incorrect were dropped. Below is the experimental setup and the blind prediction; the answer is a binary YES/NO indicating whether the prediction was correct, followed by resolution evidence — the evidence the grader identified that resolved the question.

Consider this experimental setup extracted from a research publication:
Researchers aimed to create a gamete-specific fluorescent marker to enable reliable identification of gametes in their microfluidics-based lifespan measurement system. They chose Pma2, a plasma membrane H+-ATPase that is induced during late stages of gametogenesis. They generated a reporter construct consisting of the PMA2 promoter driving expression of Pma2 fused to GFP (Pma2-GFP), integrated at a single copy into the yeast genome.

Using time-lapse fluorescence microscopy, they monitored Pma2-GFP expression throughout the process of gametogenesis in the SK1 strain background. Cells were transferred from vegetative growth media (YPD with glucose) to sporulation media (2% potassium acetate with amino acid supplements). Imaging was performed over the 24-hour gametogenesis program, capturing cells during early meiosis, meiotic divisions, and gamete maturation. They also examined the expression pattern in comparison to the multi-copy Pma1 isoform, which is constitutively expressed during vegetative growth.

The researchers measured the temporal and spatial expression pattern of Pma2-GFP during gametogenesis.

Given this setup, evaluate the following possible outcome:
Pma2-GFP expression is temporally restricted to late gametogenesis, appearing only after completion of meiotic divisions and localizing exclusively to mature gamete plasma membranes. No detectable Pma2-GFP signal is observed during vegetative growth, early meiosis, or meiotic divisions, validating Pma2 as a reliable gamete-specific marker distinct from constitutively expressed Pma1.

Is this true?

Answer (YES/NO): YES